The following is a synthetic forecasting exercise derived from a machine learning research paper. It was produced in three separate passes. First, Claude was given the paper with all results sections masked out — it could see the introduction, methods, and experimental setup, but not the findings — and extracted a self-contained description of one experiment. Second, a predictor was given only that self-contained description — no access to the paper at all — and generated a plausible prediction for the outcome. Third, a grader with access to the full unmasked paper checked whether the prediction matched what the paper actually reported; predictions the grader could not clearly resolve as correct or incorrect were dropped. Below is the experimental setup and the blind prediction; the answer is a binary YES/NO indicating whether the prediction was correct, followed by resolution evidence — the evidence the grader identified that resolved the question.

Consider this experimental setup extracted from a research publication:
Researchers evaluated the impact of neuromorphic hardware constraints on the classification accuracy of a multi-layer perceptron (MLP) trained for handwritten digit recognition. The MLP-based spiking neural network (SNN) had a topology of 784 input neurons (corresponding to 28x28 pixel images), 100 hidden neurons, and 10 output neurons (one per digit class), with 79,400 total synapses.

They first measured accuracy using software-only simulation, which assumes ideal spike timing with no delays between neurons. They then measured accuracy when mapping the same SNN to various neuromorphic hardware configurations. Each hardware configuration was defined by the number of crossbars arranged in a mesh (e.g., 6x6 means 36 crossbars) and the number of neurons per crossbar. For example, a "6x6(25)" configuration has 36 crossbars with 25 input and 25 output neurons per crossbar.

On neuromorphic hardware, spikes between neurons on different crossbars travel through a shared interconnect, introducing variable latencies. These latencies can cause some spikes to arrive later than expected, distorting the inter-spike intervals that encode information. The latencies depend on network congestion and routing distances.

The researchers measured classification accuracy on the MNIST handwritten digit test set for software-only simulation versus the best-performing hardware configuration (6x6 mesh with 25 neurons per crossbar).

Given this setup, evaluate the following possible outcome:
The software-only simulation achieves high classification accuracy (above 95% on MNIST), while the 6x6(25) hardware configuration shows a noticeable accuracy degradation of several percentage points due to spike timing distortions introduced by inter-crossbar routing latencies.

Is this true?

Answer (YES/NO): NO